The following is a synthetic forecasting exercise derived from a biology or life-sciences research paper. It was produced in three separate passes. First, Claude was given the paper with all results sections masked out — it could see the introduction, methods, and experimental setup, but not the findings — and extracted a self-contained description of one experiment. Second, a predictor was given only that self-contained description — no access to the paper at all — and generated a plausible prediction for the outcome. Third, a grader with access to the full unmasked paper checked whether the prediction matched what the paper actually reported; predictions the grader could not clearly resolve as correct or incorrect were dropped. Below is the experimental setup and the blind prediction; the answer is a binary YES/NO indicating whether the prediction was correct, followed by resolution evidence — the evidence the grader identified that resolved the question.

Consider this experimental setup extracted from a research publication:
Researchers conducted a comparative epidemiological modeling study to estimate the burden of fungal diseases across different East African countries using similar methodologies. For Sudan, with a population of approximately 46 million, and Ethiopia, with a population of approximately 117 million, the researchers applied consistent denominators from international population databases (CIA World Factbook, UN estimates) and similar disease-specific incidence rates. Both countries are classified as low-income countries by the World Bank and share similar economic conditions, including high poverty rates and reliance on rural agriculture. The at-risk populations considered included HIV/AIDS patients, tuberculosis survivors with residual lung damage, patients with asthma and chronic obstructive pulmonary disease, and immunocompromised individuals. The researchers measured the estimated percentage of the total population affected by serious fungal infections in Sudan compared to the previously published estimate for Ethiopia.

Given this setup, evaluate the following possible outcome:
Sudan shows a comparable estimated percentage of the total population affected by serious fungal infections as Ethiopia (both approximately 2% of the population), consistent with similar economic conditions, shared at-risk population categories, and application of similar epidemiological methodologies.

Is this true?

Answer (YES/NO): NO